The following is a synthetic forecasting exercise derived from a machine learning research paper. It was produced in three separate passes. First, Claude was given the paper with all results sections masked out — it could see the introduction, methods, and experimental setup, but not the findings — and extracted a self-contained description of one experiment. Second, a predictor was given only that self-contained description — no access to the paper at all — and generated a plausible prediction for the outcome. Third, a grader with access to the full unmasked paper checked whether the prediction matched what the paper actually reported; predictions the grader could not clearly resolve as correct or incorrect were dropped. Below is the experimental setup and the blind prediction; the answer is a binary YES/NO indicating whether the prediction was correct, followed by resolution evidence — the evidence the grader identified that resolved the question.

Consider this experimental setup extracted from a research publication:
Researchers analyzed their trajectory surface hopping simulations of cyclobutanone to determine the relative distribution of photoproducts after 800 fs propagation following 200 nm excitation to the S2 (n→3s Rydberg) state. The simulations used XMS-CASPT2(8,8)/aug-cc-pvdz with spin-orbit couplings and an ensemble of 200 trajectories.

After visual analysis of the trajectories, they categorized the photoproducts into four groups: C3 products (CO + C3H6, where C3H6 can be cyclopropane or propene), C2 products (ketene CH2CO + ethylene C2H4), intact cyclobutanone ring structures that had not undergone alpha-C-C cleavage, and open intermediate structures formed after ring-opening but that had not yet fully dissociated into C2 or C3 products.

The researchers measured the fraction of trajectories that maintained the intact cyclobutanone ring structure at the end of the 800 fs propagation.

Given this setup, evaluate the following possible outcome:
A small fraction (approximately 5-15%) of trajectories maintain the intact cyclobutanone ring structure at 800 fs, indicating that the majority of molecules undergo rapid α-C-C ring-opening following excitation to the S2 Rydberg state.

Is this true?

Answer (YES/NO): NO